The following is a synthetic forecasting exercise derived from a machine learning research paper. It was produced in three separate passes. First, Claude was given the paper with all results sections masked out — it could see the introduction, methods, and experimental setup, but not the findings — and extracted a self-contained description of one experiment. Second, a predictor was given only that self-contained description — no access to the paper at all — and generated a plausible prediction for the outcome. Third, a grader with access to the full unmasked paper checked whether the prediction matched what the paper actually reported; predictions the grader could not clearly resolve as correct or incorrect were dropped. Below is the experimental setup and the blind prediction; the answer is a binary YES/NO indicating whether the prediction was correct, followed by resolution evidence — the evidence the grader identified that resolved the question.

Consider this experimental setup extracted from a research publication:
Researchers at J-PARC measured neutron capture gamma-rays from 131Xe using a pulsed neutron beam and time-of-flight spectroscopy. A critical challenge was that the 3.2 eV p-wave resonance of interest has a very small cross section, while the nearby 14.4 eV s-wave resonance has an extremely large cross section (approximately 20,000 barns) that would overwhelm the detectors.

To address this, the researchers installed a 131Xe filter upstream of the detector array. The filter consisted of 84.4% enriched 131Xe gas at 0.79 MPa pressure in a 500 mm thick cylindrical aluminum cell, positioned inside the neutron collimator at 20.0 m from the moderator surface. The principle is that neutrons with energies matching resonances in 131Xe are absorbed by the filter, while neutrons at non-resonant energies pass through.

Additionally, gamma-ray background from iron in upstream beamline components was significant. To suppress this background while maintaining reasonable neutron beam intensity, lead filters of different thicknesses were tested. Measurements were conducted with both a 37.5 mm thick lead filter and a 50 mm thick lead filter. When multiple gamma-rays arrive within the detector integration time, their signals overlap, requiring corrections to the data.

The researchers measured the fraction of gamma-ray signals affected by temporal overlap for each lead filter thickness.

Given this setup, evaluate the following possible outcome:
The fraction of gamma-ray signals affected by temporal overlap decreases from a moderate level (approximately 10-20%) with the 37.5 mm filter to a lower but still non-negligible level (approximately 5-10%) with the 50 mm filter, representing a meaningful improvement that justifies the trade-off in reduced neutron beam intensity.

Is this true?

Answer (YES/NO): NO